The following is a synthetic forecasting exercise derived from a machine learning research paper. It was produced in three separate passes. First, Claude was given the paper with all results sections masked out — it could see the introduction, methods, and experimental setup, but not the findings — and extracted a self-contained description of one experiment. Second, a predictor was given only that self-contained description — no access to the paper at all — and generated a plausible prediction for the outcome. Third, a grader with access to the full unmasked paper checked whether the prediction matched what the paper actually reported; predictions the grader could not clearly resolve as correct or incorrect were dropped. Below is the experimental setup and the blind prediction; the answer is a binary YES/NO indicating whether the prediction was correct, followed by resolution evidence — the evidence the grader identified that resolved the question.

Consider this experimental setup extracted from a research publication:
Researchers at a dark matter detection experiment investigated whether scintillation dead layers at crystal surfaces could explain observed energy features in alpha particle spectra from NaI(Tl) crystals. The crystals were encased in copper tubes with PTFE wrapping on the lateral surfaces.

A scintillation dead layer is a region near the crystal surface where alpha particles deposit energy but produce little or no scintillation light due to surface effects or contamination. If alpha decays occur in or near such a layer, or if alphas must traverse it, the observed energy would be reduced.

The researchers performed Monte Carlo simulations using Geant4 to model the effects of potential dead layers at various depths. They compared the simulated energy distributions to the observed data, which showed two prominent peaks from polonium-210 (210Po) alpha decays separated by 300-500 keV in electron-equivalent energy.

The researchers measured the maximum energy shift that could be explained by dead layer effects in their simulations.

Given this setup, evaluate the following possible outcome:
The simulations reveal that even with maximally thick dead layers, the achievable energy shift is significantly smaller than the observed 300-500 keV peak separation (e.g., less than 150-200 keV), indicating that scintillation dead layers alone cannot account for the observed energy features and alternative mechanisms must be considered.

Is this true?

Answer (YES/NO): YES